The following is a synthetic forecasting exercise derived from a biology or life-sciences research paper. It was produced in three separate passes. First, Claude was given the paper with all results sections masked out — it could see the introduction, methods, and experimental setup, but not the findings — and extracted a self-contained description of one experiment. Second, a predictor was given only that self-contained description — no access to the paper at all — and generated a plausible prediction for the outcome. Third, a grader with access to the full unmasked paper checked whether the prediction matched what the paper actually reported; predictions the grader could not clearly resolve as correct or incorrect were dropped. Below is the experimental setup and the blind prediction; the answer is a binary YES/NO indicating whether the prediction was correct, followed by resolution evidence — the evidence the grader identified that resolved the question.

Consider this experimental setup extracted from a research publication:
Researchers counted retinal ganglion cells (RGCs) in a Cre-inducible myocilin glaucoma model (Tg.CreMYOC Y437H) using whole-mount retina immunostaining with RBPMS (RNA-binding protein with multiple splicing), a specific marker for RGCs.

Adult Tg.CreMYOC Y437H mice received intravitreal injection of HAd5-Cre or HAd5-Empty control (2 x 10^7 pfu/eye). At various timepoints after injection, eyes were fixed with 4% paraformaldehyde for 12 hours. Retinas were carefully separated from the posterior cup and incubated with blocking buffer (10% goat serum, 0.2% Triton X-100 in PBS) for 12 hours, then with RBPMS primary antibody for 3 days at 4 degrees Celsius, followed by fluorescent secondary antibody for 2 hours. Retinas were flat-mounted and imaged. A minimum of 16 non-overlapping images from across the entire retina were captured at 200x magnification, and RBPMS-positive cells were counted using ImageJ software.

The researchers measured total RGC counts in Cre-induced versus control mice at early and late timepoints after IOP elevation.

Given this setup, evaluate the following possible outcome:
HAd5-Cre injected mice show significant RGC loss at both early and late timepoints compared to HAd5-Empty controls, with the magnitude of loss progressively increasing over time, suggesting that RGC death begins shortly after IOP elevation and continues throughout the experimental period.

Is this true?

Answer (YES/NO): NO